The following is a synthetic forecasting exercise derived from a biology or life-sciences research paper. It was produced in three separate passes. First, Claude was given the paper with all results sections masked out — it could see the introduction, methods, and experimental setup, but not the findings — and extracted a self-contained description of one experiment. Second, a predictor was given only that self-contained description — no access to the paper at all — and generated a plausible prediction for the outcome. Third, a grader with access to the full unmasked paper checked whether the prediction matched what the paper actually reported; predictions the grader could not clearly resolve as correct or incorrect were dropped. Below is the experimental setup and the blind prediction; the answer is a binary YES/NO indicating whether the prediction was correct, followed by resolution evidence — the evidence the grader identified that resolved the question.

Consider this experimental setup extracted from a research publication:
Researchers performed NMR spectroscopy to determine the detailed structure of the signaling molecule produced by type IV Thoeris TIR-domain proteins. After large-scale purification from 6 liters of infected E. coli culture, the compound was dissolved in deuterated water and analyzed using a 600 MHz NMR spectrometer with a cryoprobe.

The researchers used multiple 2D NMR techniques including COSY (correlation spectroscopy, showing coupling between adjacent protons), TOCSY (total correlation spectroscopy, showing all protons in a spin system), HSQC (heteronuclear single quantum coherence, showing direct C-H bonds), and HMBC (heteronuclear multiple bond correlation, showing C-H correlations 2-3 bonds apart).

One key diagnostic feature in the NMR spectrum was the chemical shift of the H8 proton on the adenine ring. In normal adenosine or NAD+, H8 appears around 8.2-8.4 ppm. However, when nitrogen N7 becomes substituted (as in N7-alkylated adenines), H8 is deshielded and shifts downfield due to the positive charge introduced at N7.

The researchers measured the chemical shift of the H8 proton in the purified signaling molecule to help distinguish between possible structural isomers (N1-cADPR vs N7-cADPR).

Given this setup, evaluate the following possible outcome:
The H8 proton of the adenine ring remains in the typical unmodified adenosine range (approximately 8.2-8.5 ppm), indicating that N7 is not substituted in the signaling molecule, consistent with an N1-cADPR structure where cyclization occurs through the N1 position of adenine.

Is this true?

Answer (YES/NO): NO